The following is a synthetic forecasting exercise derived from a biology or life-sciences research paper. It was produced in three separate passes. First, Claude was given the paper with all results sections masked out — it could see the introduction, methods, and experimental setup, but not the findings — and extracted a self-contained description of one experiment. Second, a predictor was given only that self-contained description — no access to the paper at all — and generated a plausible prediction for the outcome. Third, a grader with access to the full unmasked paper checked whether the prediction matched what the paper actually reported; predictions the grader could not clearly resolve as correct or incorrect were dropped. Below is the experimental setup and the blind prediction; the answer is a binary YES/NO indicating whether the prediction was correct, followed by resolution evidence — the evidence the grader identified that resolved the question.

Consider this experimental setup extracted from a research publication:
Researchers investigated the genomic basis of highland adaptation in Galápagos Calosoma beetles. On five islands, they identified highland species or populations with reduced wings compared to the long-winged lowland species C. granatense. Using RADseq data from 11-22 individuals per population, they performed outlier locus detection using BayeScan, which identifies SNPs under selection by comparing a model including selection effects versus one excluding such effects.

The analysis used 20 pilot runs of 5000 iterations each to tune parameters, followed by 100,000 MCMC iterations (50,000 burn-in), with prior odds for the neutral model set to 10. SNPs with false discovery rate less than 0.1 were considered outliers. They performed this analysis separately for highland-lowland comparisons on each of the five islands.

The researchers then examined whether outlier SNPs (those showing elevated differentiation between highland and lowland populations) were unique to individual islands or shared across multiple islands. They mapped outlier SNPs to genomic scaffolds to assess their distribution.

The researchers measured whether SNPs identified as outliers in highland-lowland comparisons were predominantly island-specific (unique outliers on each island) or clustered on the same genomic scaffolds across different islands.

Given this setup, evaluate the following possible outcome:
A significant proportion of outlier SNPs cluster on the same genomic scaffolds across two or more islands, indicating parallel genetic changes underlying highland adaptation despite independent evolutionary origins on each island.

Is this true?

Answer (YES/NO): NO